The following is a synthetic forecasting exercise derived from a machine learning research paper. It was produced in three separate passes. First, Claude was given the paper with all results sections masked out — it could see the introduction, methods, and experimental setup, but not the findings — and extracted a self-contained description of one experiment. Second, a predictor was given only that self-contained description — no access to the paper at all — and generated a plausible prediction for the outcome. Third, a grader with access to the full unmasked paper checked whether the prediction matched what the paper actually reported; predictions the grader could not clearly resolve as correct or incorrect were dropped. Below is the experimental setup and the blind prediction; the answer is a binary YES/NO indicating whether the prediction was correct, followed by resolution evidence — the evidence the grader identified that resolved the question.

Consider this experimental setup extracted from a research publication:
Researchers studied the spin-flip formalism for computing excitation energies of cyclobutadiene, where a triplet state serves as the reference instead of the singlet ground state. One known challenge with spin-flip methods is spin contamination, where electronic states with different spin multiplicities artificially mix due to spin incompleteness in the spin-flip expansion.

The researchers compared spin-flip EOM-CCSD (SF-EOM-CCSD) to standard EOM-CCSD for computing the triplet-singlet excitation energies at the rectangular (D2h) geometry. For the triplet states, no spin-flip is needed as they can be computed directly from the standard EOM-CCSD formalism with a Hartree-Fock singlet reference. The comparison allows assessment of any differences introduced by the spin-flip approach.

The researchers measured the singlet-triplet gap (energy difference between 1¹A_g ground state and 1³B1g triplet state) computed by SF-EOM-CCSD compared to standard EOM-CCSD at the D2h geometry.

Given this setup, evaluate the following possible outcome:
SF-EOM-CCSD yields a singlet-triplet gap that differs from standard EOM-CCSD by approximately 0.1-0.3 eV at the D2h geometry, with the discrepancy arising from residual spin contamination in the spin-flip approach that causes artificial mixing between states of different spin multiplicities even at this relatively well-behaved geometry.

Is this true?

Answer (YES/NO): NO